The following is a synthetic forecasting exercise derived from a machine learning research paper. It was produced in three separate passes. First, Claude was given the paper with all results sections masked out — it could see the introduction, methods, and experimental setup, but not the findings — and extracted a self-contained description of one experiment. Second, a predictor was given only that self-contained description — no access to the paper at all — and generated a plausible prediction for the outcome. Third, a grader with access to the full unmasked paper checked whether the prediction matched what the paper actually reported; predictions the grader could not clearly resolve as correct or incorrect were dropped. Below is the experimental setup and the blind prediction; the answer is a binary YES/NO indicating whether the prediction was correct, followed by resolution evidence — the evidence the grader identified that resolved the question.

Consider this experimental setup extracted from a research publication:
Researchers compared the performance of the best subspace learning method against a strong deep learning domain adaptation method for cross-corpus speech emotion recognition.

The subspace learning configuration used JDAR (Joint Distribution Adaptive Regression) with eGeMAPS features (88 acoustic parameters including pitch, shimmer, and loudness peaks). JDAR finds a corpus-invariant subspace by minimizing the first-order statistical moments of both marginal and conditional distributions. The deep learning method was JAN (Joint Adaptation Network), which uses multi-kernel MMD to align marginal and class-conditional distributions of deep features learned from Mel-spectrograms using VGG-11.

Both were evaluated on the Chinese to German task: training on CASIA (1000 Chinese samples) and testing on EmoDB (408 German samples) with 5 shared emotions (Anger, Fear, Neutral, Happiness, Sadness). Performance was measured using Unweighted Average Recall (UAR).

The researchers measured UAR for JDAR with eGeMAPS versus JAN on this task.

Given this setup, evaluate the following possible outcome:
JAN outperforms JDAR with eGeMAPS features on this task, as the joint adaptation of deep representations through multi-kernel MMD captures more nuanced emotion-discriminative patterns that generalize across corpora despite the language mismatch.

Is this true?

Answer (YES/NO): YES